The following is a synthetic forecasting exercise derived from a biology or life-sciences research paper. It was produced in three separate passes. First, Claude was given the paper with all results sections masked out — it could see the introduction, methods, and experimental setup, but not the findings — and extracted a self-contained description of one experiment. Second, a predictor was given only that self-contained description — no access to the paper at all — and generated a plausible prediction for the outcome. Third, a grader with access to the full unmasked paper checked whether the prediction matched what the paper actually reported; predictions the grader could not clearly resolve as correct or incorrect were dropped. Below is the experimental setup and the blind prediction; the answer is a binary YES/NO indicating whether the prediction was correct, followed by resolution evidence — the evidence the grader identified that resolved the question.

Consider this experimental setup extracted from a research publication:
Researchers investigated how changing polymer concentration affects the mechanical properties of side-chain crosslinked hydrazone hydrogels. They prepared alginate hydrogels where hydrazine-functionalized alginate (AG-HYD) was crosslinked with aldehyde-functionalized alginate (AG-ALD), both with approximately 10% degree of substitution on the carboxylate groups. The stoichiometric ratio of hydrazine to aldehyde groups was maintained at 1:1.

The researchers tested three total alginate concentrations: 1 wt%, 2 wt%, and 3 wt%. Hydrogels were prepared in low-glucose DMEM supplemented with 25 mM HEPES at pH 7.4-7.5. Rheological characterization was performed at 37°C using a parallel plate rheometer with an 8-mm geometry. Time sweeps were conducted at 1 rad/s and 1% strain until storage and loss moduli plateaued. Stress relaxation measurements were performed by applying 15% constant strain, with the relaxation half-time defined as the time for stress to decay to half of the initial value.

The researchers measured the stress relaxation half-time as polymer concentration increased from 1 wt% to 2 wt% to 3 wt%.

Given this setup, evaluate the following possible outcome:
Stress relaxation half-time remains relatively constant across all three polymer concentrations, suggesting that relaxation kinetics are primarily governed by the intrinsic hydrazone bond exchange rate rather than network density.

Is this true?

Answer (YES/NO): NO